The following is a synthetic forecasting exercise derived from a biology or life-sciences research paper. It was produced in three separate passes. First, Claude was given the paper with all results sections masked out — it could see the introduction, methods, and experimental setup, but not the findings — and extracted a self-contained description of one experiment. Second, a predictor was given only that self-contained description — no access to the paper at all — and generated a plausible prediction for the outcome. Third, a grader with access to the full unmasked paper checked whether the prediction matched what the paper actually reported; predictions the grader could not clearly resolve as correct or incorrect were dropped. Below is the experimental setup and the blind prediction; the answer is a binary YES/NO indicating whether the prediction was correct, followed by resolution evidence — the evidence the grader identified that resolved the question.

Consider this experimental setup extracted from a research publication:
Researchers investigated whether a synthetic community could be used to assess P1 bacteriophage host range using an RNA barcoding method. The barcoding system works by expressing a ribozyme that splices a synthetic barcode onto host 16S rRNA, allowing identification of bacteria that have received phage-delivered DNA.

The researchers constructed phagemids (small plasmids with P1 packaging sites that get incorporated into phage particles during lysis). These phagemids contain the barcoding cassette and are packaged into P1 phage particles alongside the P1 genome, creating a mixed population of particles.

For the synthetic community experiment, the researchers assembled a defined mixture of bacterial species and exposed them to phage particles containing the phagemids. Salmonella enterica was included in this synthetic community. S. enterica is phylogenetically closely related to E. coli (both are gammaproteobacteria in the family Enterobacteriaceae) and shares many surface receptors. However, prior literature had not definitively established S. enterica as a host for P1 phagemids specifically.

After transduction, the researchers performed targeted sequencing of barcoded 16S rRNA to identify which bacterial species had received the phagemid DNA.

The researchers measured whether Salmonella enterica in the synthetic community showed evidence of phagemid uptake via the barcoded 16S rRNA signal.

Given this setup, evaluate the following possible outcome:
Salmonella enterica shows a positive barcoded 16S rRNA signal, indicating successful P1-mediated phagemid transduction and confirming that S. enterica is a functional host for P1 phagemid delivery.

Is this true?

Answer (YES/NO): YES